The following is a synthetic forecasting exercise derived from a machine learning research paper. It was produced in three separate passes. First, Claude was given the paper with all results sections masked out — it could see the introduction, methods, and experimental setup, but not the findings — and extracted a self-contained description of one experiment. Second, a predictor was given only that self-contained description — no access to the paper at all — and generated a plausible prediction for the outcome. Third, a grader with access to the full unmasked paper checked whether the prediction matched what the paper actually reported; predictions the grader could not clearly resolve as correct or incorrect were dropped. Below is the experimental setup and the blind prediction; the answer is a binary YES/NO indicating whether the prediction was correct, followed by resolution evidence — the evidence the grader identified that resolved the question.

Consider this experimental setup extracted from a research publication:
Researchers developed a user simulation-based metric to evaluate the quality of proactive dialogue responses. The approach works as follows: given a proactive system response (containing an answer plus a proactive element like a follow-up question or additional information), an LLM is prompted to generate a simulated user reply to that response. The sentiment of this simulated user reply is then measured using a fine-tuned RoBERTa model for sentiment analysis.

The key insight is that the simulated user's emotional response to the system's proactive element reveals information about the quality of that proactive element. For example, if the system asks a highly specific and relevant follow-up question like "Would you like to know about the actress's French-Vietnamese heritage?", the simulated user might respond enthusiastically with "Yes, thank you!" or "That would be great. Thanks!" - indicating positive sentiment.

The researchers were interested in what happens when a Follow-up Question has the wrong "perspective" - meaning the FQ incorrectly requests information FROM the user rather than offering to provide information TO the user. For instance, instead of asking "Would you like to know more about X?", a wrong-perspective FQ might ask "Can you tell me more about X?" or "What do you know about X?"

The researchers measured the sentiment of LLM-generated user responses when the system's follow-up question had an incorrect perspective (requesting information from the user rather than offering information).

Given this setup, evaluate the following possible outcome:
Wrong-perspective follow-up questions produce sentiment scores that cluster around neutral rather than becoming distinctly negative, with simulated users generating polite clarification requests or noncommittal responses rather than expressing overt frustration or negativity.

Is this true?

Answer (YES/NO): NO